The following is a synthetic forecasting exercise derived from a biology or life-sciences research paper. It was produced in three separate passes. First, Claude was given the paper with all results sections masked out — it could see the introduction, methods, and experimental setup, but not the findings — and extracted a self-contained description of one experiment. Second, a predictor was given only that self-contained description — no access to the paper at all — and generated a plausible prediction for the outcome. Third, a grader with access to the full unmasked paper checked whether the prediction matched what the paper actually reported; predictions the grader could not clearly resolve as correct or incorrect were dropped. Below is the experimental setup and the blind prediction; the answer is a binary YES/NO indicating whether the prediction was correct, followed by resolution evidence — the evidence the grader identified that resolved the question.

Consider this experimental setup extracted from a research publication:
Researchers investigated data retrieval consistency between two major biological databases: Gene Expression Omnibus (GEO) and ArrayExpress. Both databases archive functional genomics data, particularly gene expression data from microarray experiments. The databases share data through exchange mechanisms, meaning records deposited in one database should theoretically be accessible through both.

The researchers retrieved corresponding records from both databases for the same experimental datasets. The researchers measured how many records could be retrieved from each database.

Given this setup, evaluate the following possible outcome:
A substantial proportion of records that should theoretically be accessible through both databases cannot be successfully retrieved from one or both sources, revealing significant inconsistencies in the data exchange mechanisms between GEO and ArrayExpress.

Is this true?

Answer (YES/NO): YES